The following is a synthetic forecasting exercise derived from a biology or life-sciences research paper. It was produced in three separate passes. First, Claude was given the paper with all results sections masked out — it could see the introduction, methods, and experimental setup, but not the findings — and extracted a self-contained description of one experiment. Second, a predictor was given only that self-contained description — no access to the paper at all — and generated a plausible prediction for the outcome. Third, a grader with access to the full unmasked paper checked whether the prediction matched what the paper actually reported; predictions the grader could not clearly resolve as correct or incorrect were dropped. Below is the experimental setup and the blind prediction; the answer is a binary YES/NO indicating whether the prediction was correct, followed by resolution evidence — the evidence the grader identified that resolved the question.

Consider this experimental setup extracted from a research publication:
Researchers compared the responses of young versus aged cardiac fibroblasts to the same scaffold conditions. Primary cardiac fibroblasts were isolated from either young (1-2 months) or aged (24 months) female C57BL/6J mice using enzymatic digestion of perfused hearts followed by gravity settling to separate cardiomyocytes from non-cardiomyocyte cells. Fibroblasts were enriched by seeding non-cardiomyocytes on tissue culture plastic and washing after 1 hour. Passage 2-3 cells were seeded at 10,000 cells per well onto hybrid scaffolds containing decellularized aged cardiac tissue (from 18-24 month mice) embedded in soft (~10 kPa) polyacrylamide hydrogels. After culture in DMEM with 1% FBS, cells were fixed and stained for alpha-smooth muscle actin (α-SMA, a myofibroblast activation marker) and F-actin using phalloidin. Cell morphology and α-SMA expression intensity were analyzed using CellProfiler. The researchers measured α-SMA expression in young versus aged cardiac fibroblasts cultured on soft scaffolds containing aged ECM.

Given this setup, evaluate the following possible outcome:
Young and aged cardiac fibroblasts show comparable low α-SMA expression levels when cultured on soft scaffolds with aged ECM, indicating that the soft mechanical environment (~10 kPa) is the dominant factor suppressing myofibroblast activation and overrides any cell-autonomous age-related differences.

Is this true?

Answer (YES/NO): NO